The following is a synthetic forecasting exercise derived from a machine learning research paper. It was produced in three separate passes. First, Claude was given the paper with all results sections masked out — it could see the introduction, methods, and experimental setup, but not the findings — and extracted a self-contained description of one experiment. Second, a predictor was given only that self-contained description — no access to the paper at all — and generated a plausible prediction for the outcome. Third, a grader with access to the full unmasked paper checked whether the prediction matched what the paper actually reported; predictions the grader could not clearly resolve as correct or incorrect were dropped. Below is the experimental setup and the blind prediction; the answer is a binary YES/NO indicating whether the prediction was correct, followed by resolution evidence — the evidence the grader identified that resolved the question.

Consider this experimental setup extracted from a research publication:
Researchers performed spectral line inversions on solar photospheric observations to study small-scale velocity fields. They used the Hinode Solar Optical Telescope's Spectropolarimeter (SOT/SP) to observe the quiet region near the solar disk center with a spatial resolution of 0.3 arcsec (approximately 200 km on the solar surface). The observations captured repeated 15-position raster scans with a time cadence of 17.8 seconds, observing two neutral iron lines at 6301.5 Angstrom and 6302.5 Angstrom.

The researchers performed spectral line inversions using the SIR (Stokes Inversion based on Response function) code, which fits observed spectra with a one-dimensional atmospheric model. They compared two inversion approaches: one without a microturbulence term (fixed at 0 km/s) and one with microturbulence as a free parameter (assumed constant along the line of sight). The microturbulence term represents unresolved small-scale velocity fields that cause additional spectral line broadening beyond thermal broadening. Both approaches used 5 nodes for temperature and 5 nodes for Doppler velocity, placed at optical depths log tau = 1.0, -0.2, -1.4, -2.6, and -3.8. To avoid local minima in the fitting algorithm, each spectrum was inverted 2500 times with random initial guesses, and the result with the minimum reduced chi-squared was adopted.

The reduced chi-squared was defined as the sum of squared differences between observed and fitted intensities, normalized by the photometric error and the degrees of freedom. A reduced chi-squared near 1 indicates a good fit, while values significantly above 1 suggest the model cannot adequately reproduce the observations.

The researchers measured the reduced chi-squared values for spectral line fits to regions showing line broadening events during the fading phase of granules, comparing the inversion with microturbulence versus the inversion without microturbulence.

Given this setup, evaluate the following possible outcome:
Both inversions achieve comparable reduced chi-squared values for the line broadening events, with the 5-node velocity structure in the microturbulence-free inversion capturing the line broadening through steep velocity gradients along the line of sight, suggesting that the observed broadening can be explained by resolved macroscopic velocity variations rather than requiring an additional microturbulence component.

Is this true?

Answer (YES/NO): YES